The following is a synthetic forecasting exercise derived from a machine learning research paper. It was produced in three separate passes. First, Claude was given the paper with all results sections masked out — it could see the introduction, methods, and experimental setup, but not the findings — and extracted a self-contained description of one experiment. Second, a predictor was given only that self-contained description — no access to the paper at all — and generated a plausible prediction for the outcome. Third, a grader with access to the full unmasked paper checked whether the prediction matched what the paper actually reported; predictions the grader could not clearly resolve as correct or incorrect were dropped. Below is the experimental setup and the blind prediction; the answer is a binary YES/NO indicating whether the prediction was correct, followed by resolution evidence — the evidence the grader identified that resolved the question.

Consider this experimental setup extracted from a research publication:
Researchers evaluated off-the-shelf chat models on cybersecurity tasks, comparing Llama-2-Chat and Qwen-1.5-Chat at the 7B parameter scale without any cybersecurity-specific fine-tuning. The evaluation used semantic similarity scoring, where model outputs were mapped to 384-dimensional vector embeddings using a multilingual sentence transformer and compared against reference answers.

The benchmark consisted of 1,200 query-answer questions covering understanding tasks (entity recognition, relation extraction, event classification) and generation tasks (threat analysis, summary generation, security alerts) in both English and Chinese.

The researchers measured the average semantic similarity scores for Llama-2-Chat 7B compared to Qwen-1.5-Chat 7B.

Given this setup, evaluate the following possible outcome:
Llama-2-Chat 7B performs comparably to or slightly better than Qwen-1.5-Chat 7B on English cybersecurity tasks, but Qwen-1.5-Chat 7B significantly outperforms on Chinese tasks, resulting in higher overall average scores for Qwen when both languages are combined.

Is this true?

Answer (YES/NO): NO